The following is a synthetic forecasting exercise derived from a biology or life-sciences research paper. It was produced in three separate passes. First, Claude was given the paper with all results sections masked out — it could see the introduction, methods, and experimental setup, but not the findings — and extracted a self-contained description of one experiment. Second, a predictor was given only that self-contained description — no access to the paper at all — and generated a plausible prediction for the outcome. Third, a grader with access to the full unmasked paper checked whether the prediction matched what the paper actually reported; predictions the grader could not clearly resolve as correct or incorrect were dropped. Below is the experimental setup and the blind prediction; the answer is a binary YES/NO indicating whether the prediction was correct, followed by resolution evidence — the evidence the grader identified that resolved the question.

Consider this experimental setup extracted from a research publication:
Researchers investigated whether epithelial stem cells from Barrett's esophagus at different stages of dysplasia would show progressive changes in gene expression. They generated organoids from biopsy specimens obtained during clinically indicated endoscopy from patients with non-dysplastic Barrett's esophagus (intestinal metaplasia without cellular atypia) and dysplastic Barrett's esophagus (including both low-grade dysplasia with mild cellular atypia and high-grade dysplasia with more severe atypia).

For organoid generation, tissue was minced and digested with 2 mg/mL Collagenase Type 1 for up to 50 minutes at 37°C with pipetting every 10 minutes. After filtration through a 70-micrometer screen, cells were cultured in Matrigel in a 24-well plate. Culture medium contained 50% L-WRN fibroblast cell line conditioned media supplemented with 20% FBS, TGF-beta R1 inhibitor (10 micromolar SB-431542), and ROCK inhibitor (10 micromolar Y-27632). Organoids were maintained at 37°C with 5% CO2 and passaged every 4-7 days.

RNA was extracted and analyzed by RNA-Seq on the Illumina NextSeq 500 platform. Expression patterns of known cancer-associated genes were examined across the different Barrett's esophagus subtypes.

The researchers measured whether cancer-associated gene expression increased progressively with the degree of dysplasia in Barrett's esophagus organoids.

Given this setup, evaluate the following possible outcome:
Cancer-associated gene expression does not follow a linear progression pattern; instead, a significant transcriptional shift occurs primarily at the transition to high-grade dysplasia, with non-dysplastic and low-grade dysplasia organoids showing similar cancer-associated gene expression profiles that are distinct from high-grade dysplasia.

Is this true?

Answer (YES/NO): NO